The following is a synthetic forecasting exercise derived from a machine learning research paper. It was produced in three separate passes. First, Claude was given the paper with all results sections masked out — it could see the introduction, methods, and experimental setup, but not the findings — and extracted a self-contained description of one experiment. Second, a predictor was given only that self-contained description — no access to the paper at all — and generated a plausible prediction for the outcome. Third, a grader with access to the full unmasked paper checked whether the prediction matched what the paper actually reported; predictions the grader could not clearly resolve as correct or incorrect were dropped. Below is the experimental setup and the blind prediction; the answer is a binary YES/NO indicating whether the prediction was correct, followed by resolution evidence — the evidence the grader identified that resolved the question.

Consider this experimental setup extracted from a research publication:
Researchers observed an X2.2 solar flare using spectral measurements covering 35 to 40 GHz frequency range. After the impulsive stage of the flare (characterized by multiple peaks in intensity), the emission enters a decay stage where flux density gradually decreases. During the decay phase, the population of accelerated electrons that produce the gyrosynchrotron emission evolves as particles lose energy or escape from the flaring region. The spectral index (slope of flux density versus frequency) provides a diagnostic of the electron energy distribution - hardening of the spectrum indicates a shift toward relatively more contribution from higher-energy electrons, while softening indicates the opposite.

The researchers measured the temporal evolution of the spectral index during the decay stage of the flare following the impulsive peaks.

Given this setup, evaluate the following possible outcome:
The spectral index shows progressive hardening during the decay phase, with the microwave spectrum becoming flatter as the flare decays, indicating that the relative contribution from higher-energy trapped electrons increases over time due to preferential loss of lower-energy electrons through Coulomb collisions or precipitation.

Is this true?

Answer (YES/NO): YES